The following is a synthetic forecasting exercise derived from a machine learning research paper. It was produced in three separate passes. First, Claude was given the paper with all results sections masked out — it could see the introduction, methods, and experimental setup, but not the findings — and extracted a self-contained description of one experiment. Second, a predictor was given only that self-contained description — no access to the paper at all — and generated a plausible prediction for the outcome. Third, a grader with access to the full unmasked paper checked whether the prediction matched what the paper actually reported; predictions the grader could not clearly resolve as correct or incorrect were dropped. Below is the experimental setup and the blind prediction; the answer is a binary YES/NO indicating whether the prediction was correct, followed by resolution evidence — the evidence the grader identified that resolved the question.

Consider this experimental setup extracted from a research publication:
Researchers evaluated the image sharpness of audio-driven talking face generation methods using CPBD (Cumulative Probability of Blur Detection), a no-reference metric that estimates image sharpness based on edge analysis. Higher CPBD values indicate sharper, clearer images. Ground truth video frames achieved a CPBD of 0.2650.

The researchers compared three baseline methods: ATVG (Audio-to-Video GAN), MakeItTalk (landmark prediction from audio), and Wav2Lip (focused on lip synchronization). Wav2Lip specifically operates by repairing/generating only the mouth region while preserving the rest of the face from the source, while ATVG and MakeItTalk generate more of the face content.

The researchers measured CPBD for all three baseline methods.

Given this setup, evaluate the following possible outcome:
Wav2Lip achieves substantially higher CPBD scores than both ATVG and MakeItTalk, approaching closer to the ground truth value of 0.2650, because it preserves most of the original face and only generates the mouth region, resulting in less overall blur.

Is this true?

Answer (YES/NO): NO